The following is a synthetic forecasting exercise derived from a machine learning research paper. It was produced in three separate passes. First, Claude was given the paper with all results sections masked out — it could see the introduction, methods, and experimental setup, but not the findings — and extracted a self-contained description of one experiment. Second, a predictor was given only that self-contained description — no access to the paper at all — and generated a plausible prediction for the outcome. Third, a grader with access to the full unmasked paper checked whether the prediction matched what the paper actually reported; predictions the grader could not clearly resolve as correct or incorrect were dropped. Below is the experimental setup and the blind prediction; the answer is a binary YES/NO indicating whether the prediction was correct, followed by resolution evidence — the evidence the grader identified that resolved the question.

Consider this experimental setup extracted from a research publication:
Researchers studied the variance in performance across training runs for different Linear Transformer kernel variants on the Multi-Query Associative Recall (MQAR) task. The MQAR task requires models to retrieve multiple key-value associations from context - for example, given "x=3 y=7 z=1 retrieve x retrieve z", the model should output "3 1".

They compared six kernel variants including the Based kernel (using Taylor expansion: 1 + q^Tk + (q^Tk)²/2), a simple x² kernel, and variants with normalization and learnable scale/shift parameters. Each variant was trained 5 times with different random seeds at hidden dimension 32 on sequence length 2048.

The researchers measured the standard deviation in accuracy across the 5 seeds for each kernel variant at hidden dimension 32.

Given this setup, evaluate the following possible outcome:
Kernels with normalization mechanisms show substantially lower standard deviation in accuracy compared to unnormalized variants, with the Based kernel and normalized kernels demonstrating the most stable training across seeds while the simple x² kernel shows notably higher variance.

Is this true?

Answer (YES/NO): NO